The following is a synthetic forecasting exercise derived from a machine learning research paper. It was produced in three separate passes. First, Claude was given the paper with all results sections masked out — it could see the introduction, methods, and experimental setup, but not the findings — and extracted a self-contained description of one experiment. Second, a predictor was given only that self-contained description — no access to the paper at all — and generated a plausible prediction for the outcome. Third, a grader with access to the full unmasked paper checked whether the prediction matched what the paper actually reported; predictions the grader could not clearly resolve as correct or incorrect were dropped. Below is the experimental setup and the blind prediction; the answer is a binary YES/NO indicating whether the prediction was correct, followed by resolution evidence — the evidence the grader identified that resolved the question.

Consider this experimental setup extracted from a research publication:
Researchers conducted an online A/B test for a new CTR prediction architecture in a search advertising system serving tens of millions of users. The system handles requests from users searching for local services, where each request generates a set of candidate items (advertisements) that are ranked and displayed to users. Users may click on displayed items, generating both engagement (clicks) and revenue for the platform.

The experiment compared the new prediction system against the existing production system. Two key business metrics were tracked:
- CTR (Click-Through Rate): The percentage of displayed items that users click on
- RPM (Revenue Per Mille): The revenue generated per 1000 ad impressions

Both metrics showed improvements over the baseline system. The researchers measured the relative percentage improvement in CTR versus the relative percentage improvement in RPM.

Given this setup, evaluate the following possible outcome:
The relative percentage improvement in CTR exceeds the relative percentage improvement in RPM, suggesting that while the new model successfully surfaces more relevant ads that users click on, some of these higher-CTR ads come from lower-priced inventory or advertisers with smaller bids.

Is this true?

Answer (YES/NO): NO